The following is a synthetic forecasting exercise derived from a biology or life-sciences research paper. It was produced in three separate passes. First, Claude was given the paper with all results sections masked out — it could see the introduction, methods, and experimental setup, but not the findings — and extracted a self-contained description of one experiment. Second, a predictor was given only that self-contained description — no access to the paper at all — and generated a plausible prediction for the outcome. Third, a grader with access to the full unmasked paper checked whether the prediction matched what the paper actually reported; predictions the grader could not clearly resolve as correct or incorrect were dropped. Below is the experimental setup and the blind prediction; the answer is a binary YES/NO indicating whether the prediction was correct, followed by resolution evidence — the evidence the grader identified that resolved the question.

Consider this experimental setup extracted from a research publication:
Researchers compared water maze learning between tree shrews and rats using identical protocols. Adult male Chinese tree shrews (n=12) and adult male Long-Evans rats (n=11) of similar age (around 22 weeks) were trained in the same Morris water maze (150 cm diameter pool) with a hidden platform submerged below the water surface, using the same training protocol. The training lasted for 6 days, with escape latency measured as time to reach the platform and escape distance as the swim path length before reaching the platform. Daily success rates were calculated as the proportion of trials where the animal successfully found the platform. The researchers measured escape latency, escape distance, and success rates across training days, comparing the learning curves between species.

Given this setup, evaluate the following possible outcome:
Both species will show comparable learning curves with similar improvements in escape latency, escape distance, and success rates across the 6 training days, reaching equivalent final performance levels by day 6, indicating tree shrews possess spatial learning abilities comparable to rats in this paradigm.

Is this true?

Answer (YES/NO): NO